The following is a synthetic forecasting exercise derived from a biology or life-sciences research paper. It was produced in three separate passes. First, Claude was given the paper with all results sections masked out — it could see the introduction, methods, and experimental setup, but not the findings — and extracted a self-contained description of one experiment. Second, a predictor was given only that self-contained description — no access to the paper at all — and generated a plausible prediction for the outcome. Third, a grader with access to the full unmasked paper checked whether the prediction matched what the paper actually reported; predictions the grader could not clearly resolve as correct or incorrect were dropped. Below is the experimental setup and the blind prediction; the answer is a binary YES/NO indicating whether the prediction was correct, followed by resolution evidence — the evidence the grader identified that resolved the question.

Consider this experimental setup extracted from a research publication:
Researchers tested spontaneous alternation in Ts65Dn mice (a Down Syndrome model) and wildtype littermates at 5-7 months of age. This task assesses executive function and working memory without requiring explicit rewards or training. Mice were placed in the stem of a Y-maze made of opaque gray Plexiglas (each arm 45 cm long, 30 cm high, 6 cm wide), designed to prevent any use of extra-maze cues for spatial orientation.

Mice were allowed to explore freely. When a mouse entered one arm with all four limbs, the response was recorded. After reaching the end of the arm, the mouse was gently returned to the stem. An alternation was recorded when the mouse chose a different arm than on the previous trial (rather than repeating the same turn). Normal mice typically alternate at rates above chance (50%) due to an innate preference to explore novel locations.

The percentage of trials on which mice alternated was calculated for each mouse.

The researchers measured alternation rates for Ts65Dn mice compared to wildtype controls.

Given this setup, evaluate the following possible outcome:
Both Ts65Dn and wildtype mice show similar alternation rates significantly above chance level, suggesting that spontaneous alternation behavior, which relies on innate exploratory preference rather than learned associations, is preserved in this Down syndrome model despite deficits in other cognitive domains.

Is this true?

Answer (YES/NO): NO